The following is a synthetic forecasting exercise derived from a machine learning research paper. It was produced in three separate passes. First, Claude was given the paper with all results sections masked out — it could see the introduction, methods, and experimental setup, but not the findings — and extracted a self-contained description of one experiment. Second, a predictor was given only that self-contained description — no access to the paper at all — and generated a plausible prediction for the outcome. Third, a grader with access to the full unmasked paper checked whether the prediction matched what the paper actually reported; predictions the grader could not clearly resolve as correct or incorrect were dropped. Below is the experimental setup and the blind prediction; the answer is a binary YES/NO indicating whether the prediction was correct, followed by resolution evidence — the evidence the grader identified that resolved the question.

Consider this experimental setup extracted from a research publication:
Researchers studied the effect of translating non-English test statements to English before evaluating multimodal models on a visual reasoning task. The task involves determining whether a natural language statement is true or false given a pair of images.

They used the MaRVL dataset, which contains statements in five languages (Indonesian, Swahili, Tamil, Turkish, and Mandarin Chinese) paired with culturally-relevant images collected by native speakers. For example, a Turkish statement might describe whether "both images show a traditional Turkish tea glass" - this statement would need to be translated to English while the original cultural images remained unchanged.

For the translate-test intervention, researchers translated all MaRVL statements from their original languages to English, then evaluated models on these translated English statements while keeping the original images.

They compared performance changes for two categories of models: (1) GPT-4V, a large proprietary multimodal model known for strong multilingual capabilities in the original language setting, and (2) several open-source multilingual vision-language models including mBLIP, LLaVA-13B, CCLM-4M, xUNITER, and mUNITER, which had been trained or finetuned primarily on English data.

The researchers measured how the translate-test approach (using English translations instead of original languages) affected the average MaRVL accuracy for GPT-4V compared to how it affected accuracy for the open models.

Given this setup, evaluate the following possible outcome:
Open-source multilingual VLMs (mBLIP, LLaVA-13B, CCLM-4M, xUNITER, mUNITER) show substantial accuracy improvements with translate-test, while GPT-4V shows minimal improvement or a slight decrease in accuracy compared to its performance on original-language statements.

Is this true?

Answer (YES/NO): NO